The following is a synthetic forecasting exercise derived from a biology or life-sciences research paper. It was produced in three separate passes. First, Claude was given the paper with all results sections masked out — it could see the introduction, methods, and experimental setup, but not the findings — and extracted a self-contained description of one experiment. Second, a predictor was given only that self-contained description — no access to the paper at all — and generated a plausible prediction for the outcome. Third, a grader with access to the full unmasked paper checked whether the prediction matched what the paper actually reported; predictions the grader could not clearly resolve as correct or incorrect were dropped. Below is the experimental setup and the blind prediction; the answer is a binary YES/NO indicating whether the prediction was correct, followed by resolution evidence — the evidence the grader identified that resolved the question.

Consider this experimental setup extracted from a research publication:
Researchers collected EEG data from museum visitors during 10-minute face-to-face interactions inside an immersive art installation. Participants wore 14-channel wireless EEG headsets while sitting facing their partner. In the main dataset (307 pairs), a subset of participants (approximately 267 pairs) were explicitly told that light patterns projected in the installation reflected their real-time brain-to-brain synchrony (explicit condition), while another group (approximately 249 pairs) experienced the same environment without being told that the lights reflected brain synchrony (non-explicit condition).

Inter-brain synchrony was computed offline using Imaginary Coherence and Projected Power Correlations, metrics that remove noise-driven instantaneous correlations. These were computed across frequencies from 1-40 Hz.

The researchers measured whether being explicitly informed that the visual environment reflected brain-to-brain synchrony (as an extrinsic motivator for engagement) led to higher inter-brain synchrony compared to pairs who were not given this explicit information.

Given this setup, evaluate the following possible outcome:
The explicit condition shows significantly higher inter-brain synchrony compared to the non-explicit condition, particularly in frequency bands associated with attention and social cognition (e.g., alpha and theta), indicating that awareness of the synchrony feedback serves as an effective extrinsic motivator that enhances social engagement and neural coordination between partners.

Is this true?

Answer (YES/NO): NO